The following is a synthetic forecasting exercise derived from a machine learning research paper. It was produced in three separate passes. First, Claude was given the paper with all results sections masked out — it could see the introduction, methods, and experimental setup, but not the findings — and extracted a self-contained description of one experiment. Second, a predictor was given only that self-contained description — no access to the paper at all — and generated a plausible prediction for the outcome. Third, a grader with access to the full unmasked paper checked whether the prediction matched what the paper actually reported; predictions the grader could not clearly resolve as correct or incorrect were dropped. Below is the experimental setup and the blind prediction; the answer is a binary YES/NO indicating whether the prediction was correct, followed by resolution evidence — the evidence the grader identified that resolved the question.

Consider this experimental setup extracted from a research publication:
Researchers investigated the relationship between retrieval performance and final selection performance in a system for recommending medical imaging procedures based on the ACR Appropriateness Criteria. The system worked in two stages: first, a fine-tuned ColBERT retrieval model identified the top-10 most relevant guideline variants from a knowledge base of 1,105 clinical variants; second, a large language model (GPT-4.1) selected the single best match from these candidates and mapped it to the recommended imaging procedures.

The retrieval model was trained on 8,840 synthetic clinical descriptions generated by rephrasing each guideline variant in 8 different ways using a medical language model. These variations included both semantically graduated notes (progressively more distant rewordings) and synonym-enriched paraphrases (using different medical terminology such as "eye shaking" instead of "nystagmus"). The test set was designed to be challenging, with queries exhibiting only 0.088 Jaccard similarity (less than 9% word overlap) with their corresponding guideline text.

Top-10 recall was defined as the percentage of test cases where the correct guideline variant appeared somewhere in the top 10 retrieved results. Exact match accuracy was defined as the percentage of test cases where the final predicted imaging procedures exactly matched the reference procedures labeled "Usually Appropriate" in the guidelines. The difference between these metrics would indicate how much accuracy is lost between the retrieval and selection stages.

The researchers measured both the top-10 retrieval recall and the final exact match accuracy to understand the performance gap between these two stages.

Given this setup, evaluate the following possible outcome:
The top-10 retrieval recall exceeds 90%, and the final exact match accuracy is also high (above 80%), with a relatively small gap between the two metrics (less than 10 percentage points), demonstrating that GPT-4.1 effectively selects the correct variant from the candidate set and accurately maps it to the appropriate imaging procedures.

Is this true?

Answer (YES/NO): NO